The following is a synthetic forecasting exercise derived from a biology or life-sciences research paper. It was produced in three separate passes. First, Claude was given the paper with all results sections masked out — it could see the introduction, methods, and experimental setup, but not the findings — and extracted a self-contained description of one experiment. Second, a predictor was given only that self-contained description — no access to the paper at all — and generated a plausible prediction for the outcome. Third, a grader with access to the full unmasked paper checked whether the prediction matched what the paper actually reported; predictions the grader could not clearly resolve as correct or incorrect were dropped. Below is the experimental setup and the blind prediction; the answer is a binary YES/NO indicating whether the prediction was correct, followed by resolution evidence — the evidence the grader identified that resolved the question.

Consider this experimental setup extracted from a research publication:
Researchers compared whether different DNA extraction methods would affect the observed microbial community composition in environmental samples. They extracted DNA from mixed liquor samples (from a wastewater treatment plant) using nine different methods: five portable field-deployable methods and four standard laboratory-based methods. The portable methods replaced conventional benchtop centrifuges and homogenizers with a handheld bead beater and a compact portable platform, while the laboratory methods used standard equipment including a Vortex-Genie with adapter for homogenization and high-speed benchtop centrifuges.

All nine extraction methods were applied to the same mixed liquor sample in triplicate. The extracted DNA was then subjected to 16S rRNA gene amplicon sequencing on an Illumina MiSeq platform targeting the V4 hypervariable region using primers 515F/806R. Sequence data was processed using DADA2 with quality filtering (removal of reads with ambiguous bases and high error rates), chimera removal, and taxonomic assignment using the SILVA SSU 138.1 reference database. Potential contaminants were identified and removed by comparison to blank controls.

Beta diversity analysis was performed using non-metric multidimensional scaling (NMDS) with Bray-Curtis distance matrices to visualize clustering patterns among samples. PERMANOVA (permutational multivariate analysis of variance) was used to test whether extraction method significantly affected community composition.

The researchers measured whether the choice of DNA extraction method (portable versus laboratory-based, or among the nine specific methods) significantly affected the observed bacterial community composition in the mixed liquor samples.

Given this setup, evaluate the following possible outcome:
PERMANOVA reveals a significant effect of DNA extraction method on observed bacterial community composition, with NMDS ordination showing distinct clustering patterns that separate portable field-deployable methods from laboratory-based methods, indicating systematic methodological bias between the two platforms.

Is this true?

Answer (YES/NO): NO